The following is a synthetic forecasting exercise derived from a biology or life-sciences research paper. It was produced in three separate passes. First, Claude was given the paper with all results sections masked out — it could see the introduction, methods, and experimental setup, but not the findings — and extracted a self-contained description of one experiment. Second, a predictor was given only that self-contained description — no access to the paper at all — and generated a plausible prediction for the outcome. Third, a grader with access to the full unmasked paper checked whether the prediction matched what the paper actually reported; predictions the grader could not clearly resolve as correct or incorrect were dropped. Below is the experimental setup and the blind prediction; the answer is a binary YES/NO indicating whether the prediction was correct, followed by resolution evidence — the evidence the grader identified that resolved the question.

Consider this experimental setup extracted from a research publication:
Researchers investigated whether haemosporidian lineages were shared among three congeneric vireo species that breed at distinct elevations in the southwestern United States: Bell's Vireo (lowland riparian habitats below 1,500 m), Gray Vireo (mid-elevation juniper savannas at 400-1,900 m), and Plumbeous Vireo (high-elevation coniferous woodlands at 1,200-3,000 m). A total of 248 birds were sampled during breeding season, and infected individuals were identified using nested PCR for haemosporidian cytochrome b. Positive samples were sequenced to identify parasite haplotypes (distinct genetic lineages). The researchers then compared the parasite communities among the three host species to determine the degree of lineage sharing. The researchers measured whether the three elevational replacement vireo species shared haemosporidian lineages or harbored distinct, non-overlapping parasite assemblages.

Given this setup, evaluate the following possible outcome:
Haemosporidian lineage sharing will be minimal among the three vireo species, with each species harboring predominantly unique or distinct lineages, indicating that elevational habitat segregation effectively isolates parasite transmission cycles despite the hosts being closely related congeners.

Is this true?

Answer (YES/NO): YES